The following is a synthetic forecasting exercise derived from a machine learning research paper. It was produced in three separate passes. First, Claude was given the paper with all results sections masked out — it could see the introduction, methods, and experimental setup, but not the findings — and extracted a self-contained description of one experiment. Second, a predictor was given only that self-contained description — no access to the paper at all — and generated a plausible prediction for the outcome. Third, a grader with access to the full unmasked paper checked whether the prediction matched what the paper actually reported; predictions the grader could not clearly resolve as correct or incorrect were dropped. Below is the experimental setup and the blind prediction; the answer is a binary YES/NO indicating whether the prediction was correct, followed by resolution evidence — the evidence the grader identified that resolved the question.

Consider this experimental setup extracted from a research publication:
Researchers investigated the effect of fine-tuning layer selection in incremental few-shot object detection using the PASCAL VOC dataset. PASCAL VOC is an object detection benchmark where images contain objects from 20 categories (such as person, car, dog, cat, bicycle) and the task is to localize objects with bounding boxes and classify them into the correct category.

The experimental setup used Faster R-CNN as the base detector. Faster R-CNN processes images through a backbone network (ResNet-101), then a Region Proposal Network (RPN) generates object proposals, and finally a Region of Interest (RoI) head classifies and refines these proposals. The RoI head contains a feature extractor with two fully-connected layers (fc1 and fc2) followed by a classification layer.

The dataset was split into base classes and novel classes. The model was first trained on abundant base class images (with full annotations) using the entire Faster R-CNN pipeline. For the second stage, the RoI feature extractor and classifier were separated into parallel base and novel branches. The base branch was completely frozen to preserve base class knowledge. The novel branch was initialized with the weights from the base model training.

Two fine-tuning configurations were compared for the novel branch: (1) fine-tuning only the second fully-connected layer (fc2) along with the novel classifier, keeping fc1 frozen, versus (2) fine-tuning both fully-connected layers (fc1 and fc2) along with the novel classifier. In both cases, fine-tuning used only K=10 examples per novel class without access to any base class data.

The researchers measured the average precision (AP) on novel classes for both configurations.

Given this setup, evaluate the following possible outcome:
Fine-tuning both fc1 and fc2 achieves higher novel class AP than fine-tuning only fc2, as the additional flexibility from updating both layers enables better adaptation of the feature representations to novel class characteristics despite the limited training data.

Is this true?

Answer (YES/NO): NO